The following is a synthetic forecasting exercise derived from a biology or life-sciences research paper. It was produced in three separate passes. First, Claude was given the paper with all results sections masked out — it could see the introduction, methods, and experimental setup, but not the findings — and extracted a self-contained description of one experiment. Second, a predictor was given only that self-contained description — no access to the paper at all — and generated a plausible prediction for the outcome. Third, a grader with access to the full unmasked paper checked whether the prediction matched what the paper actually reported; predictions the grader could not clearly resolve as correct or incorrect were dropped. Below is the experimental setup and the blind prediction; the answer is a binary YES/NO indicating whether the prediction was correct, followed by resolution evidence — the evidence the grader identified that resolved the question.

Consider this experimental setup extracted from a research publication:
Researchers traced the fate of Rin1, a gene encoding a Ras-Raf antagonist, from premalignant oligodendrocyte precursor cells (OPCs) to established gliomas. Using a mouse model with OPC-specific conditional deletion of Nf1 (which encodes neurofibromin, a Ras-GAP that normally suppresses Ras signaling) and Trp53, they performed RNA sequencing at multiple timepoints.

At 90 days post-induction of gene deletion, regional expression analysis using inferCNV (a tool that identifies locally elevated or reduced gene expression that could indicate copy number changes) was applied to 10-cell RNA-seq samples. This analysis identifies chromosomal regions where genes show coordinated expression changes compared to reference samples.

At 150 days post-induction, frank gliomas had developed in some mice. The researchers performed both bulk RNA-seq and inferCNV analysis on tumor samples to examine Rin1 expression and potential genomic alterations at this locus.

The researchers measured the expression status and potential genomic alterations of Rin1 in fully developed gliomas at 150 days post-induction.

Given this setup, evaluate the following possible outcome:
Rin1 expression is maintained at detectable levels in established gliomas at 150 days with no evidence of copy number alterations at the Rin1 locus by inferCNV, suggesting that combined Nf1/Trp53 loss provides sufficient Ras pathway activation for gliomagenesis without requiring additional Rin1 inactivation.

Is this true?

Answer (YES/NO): NO